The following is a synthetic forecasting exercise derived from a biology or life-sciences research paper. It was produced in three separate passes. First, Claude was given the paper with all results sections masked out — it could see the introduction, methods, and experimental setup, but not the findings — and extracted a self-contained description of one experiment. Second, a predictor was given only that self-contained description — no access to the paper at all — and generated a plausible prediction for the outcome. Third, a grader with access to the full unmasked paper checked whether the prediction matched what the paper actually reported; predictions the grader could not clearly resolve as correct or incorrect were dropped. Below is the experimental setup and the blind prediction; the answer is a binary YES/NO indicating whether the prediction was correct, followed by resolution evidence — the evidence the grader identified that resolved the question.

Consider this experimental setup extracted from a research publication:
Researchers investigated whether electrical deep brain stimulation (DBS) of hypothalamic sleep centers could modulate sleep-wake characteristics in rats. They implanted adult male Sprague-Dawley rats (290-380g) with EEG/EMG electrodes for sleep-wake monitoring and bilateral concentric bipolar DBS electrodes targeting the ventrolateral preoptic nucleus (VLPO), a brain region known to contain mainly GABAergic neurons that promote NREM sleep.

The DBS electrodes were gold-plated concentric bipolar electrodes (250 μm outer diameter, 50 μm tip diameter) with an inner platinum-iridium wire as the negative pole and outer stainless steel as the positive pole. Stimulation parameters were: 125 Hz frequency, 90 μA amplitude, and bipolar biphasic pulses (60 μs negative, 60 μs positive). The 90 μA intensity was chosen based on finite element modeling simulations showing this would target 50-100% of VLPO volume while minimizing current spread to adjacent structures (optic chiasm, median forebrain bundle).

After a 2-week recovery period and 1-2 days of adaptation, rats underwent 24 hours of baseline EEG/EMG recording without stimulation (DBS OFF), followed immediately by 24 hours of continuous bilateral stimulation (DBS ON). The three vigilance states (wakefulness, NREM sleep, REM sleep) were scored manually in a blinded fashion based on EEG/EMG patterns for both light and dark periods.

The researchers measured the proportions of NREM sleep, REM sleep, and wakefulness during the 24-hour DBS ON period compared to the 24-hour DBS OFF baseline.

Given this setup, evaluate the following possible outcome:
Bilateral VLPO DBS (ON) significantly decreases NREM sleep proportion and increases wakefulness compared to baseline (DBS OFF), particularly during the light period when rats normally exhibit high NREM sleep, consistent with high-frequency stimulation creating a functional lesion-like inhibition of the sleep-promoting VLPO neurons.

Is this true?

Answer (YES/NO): NO